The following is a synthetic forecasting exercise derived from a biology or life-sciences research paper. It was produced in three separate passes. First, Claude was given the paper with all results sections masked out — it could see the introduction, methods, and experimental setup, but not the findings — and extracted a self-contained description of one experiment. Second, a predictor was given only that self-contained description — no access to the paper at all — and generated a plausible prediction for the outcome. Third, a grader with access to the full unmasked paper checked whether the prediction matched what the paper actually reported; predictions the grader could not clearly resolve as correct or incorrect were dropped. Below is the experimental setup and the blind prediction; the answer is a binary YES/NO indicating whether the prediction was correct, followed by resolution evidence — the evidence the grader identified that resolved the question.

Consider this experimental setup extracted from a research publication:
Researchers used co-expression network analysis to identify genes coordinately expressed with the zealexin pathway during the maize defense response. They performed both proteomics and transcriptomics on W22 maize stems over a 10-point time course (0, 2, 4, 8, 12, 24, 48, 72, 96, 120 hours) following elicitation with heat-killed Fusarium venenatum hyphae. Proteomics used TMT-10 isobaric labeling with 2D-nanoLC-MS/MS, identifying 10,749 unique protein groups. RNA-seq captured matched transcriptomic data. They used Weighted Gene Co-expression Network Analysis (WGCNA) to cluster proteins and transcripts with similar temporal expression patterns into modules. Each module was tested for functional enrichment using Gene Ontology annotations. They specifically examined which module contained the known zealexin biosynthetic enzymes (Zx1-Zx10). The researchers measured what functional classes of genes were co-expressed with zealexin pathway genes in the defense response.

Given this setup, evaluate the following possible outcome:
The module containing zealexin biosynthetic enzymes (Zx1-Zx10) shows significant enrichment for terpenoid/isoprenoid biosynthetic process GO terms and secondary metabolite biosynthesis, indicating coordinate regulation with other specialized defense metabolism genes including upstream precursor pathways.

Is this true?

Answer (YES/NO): NO